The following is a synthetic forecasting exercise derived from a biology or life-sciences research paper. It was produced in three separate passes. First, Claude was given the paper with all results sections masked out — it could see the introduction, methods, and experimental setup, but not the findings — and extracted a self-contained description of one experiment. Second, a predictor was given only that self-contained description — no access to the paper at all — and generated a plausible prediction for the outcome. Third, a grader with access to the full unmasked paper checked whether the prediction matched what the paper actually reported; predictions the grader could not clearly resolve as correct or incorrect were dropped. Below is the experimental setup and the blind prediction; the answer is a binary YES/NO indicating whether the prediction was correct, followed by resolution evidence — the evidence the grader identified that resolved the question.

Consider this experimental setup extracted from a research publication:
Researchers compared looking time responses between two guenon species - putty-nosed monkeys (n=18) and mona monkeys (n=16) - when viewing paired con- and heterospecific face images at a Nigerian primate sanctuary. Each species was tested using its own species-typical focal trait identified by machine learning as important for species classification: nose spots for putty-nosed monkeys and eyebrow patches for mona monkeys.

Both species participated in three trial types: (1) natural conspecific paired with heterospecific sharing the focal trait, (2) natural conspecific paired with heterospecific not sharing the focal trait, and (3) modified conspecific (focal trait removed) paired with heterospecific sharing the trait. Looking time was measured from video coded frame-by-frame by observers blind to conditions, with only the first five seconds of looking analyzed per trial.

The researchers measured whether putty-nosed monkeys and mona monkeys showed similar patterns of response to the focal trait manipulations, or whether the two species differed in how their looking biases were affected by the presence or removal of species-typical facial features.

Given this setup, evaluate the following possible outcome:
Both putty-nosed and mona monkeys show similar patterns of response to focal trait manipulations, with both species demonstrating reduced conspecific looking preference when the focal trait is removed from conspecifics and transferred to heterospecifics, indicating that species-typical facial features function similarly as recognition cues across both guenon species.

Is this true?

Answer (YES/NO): NO